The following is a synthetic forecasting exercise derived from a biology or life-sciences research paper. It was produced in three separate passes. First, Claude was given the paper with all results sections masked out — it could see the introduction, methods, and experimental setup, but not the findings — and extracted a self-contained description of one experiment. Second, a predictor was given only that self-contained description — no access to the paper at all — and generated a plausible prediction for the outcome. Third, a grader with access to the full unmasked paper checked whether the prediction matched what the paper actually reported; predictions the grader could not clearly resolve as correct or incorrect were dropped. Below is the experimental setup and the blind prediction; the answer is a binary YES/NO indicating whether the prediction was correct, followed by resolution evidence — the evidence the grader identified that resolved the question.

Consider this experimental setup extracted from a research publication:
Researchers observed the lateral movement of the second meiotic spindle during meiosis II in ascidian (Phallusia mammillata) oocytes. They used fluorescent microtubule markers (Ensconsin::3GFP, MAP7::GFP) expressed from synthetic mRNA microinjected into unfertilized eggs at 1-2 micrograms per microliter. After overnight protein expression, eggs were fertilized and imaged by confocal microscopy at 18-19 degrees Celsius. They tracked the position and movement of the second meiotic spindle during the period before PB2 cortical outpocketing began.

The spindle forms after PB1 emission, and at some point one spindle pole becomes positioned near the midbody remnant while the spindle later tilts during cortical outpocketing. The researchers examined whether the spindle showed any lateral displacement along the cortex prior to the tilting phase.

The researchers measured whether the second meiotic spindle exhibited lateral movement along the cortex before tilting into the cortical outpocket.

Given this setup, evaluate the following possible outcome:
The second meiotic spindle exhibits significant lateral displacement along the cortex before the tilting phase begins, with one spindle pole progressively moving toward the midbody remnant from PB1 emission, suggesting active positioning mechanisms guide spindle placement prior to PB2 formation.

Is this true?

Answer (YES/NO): YES